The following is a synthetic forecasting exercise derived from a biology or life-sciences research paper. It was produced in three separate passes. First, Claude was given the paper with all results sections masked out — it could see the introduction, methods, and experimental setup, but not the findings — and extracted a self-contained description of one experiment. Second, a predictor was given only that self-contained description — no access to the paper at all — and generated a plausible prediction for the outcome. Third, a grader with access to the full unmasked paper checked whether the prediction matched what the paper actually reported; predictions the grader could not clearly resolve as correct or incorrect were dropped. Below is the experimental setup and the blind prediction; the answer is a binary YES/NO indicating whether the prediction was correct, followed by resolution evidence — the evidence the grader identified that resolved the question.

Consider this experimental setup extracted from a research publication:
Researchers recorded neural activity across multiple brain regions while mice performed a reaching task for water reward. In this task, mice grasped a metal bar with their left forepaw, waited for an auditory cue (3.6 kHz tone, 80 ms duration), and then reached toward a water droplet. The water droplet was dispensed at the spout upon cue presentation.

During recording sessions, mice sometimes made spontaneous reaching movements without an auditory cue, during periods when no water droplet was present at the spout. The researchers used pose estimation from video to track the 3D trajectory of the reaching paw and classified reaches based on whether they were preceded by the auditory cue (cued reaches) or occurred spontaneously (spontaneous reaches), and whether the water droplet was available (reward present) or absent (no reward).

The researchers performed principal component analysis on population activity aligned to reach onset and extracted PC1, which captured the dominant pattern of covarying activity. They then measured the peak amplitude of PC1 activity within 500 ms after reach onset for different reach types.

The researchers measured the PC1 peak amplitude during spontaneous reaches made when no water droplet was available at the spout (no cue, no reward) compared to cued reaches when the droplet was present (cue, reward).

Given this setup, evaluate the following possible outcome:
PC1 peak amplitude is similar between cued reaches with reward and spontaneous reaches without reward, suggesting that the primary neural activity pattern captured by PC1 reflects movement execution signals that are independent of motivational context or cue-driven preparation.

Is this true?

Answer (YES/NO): NO